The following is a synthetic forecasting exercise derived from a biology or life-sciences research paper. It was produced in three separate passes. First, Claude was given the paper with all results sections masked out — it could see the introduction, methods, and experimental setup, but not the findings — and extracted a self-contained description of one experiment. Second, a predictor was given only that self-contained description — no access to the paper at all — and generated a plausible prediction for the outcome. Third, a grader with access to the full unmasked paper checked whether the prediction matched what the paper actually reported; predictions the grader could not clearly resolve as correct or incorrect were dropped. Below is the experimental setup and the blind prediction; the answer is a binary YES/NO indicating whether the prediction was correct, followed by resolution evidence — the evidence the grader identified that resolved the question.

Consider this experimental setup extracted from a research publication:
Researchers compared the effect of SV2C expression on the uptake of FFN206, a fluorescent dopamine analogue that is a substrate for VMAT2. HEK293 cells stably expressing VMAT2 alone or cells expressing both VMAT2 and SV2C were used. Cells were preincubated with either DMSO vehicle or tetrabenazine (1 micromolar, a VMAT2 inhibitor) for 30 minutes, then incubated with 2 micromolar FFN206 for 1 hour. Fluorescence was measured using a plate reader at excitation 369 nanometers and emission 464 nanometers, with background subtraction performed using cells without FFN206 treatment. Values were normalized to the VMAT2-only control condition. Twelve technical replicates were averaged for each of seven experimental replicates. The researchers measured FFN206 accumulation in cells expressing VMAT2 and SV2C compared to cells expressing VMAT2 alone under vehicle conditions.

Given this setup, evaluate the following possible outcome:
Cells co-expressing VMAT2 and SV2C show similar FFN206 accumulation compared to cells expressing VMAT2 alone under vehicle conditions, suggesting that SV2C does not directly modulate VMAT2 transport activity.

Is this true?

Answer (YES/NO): NO